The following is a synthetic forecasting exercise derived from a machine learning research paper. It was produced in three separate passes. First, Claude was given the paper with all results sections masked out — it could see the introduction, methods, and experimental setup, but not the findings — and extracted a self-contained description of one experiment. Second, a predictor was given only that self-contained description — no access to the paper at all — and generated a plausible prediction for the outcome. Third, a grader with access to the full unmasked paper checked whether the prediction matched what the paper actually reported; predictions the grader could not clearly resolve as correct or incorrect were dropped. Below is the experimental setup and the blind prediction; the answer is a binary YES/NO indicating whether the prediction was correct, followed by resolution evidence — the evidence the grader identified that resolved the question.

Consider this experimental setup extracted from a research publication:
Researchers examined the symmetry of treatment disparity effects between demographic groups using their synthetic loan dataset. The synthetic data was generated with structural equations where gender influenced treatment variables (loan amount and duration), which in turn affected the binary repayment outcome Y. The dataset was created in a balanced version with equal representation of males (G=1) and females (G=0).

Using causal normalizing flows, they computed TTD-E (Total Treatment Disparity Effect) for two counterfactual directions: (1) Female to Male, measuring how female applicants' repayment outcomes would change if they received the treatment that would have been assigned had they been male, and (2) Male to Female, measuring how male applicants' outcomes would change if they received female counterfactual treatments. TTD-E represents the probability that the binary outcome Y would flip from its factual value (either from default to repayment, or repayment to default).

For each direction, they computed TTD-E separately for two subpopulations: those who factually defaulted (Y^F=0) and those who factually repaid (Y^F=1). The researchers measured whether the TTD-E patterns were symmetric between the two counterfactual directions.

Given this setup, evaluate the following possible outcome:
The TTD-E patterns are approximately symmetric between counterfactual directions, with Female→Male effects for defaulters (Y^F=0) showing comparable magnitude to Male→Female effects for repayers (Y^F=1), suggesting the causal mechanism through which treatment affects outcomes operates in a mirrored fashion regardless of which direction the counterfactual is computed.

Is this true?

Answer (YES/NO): YES